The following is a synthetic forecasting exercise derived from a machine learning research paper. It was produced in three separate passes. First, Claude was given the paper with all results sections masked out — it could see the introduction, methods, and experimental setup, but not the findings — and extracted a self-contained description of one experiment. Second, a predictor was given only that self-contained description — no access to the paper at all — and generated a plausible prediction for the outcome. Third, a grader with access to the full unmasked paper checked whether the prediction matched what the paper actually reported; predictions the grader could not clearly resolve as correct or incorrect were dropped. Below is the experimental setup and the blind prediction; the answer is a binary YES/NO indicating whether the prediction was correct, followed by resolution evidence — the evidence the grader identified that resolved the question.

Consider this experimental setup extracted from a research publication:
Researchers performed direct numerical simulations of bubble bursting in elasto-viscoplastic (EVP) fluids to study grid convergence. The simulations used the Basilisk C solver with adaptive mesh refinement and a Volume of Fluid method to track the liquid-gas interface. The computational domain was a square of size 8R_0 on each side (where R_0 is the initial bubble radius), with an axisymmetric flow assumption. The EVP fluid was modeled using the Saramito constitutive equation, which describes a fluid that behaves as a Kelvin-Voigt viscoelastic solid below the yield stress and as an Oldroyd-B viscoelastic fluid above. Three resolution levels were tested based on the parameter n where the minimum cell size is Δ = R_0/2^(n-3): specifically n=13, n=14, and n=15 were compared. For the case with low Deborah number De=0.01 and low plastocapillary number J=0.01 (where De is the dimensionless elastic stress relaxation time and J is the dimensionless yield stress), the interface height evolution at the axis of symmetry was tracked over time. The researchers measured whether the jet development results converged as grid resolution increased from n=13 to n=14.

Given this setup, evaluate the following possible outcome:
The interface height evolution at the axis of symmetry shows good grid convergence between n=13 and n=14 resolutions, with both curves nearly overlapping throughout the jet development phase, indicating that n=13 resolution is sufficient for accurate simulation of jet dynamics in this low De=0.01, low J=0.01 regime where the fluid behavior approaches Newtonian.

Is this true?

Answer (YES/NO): YES